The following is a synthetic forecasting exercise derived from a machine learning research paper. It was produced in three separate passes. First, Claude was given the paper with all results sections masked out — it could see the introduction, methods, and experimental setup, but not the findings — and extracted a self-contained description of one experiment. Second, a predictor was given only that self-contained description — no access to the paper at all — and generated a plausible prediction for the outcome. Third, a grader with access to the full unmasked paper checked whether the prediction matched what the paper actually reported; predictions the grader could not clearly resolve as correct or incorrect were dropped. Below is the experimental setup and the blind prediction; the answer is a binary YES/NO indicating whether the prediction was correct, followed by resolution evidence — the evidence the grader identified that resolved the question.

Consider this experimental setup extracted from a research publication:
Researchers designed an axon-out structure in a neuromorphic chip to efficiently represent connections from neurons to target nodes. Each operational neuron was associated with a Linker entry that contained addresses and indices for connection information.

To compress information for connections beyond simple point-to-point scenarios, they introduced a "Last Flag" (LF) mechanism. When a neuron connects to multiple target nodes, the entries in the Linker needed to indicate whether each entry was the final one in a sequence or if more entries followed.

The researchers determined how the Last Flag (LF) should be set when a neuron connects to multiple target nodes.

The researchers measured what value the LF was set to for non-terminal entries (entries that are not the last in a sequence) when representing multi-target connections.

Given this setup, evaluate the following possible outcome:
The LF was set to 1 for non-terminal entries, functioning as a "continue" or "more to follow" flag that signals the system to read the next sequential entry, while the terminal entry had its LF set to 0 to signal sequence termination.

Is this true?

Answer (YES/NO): NO